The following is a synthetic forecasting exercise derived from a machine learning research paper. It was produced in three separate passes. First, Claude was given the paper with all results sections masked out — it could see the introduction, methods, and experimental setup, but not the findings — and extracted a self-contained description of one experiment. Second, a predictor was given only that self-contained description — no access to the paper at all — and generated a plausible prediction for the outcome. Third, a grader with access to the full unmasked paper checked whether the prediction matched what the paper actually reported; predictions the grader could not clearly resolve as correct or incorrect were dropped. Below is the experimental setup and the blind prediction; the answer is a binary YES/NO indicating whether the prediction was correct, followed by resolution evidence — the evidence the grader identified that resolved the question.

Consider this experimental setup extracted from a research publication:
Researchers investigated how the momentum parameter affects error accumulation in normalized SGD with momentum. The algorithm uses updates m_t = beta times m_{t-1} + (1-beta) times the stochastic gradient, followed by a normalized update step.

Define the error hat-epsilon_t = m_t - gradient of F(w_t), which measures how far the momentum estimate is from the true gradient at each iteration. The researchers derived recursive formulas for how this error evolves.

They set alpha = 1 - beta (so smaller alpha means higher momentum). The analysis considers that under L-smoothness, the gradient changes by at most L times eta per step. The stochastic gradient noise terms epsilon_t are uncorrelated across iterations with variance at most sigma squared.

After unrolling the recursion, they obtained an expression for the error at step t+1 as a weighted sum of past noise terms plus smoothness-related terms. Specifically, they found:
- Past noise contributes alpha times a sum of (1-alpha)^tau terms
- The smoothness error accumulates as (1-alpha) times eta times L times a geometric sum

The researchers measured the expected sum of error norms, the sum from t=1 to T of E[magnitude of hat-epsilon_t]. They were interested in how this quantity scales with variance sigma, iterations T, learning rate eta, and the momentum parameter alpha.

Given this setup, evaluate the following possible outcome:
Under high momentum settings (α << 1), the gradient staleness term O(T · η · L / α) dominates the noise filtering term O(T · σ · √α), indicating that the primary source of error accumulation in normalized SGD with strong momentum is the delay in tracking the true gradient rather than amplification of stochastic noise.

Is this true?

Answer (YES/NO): NO